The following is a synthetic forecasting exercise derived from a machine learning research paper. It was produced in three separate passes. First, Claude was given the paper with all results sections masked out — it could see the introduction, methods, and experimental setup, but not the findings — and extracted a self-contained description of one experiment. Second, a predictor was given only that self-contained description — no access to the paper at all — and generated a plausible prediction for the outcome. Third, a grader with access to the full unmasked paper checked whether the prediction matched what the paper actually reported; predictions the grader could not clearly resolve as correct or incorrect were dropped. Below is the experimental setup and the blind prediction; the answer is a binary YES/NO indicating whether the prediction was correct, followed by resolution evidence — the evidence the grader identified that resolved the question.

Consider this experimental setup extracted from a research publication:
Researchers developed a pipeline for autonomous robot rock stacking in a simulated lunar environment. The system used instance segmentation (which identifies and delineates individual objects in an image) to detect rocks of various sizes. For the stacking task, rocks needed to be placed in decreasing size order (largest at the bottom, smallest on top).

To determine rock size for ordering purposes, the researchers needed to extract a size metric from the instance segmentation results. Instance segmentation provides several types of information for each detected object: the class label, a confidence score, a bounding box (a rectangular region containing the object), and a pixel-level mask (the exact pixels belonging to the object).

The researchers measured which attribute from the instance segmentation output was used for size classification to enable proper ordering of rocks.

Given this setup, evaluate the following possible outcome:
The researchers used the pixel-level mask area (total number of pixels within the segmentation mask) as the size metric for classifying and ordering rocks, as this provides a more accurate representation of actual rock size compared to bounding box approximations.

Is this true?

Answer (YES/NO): YES